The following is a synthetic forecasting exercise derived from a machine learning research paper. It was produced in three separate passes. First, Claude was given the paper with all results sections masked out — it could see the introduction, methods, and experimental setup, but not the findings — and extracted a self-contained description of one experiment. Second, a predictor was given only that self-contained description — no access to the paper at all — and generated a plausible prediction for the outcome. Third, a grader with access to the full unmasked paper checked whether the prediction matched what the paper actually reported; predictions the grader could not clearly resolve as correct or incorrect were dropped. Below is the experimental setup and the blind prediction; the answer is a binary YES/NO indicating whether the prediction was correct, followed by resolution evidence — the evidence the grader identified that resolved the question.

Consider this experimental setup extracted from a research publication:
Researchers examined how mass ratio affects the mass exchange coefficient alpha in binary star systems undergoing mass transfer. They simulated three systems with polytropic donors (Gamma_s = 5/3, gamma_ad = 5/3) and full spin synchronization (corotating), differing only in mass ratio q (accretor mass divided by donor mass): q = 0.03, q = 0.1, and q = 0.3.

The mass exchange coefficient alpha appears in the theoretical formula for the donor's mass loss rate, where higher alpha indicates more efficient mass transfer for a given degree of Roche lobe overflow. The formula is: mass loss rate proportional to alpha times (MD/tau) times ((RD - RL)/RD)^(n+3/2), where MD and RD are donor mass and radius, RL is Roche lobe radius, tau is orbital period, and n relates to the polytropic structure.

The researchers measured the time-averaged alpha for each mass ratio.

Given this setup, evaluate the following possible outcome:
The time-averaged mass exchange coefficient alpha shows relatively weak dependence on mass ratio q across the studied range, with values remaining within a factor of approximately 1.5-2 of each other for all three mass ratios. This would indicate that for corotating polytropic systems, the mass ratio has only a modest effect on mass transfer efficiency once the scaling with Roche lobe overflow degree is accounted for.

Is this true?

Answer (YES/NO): NO